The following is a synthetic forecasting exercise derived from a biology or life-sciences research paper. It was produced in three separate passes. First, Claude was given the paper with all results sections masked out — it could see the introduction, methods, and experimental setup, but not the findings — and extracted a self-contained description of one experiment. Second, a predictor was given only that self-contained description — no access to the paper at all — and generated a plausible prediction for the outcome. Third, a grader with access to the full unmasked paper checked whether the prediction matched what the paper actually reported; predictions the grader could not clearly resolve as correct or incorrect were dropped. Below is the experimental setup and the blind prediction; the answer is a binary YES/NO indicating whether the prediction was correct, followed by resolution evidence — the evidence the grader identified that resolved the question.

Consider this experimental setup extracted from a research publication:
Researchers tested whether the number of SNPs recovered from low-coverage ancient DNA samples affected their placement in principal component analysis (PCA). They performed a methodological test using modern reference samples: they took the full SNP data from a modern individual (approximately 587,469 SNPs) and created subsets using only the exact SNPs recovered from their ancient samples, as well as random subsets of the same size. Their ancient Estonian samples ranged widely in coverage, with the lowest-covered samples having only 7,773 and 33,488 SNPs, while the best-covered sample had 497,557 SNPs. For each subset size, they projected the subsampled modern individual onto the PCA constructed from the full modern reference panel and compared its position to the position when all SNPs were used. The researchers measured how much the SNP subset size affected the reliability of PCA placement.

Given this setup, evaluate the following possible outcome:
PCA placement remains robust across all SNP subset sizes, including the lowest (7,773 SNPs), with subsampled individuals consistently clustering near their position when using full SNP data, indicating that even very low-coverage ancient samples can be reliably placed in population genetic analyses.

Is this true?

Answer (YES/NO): NO